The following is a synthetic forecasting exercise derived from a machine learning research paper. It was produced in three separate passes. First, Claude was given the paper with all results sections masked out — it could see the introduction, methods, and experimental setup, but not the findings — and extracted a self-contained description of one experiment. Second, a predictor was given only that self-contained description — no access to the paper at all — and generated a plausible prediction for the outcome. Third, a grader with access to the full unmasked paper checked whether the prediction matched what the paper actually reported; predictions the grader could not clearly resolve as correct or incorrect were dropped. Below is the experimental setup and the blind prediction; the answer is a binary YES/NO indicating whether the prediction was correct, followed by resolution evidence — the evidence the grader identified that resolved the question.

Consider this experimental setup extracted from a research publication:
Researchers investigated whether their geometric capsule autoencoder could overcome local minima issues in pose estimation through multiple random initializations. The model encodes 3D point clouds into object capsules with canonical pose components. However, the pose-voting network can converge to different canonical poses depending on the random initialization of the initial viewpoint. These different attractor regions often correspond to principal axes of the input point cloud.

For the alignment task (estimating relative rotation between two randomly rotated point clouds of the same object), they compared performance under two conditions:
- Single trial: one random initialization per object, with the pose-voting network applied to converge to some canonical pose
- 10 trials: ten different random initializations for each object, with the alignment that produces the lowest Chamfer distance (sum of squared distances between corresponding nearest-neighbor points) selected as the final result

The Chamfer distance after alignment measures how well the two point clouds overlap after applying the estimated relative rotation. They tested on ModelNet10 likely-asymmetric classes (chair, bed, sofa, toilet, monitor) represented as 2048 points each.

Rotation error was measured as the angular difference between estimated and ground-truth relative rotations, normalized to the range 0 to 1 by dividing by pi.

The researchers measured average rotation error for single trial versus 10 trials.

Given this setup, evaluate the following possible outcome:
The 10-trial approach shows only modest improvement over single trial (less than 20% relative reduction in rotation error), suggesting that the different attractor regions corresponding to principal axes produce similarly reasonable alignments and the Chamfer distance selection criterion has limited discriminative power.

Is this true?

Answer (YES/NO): NO